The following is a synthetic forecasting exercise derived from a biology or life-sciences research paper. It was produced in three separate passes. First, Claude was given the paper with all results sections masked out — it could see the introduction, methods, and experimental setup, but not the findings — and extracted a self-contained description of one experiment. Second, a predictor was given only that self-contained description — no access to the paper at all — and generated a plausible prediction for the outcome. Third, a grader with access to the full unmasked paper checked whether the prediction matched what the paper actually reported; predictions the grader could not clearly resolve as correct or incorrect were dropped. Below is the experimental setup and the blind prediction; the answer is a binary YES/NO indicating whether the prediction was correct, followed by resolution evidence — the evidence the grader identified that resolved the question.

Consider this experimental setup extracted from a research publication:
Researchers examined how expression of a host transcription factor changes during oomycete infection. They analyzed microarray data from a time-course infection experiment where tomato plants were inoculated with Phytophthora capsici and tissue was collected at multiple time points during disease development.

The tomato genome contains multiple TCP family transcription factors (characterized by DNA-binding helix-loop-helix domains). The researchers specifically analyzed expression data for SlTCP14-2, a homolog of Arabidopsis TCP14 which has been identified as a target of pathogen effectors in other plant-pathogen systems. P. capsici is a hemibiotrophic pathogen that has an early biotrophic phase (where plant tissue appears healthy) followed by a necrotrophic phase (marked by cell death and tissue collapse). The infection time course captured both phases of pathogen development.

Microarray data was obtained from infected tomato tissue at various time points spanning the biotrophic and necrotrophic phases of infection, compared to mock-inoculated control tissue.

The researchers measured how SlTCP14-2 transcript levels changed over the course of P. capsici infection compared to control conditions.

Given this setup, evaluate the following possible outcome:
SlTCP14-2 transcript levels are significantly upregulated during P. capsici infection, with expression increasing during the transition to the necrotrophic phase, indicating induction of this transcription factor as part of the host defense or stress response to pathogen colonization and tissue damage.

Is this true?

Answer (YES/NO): NO